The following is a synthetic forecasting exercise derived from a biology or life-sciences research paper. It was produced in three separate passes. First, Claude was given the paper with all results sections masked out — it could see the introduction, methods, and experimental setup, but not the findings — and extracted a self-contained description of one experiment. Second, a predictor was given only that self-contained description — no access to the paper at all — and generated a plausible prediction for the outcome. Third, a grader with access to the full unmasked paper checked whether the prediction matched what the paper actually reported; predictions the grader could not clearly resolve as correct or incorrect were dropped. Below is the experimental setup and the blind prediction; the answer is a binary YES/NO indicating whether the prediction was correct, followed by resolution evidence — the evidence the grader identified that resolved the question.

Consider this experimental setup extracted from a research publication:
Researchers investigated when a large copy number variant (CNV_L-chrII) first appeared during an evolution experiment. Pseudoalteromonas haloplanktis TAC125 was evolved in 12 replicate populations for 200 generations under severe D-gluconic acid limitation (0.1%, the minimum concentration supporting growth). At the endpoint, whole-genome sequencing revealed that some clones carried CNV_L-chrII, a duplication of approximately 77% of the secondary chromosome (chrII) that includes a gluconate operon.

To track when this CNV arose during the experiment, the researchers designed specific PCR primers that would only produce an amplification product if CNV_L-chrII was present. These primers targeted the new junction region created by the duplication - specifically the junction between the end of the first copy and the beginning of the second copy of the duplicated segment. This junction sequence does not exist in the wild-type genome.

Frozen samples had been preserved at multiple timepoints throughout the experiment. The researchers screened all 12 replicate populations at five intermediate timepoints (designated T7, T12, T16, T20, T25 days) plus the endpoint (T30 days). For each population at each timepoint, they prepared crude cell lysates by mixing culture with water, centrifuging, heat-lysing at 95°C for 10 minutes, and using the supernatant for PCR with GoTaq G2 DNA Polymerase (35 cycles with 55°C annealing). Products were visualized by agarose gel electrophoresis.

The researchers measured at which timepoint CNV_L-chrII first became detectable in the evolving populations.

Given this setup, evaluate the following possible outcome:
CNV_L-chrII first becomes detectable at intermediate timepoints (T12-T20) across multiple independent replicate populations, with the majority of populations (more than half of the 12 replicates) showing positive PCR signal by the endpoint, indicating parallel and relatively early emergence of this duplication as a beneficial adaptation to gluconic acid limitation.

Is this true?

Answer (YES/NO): YES